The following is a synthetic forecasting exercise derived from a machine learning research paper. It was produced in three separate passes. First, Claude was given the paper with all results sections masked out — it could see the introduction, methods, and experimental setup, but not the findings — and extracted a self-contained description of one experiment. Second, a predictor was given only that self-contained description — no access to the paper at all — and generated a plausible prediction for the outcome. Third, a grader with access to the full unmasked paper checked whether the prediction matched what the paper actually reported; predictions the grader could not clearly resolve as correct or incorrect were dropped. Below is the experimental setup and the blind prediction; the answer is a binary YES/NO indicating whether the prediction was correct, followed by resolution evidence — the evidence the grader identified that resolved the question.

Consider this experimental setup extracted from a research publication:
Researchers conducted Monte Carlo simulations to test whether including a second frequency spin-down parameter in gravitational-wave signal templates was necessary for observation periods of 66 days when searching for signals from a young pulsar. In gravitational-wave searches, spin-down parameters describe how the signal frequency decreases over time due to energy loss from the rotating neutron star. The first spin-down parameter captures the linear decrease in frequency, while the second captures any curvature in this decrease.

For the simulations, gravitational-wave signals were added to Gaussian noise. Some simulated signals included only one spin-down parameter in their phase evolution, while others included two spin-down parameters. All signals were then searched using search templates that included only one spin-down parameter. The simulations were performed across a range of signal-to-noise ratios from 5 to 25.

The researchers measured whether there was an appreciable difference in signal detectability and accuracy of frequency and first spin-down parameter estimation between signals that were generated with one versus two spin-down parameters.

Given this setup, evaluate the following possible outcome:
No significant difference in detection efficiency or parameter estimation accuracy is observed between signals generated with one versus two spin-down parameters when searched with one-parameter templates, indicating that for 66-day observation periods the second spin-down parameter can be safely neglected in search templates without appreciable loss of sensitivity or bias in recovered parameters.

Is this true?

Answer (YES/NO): YES